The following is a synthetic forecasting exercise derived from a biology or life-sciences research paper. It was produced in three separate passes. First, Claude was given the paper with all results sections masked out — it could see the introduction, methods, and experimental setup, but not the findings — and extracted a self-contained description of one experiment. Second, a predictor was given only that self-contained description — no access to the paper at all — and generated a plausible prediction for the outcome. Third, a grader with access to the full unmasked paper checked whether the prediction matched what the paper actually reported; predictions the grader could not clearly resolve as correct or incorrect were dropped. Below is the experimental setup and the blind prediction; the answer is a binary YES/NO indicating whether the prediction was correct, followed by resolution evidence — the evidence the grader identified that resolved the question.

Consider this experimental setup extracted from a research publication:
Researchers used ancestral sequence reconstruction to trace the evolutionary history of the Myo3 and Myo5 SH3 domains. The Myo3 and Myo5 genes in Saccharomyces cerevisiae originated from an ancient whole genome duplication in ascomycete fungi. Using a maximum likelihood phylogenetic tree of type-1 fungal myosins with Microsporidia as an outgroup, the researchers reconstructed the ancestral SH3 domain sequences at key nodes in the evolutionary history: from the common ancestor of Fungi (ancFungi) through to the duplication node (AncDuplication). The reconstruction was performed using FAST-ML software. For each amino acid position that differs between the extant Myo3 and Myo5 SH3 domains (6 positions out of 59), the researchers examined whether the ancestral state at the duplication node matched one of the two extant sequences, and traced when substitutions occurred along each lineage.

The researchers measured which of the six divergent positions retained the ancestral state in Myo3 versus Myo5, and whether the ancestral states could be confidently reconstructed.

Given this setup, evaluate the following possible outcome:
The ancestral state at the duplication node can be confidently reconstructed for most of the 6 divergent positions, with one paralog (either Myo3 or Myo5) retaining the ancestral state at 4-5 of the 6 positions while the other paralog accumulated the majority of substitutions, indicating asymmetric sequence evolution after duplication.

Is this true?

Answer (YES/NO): NO